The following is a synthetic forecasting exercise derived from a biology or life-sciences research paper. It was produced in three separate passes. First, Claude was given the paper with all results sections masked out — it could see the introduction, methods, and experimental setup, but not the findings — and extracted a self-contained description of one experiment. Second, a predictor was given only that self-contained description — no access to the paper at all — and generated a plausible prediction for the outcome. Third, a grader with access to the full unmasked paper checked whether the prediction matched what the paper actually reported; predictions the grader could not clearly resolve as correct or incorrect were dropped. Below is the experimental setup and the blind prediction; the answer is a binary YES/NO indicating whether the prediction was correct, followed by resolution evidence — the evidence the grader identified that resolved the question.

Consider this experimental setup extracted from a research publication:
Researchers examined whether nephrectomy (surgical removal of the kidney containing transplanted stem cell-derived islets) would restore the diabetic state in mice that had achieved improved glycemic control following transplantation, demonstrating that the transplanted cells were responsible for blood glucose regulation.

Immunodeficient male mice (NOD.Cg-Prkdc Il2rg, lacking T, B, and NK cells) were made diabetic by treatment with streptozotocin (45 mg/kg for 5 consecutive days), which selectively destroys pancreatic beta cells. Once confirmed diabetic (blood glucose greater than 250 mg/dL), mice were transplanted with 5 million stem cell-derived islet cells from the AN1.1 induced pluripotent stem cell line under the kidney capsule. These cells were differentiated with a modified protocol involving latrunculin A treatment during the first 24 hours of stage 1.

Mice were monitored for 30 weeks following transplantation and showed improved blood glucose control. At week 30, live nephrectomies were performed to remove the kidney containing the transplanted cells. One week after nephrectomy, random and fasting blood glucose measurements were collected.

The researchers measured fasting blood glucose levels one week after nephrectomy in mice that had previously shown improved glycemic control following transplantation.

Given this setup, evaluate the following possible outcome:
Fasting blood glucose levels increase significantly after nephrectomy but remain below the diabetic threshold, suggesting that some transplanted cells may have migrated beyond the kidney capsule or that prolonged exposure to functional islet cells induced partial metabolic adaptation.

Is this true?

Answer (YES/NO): NO